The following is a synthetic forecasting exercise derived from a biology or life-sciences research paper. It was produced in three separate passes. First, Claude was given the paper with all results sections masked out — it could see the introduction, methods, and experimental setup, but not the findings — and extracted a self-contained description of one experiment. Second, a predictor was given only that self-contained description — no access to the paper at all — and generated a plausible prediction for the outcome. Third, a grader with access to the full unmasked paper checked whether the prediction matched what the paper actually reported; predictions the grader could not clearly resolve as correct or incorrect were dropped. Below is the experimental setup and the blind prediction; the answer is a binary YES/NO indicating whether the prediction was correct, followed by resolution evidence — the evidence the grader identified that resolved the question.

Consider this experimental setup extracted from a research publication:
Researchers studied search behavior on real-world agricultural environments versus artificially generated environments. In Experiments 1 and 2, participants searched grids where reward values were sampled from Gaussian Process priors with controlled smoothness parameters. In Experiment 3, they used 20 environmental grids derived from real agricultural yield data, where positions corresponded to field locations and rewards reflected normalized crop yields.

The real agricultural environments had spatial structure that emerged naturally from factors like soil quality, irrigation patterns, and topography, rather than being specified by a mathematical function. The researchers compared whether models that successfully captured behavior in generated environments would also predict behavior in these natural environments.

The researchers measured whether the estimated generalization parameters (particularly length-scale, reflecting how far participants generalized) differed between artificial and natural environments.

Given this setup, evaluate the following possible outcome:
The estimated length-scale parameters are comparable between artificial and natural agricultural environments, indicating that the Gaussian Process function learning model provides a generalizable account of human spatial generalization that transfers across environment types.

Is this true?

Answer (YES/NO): YES